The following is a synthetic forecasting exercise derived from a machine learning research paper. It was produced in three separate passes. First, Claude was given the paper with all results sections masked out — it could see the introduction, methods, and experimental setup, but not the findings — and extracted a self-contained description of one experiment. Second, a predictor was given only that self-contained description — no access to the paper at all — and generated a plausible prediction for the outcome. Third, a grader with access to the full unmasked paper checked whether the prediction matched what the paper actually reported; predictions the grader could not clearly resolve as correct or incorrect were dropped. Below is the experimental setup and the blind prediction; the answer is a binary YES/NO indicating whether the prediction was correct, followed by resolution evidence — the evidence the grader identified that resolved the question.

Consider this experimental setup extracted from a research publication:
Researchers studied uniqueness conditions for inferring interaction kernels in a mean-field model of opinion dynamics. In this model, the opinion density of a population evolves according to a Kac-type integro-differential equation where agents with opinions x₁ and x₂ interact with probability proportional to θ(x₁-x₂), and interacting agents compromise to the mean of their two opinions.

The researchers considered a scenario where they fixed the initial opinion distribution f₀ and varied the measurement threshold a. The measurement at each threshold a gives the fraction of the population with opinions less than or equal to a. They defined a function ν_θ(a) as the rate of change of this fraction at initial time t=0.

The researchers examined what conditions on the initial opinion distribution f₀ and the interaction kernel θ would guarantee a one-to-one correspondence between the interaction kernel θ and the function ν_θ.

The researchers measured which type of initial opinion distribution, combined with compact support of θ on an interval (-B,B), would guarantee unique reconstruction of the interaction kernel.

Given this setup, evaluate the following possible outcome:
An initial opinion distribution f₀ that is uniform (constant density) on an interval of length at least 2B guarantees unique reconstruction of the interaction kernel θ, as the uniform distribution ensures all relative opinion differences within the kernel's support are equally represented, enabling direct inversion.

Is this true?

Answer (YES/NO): NO